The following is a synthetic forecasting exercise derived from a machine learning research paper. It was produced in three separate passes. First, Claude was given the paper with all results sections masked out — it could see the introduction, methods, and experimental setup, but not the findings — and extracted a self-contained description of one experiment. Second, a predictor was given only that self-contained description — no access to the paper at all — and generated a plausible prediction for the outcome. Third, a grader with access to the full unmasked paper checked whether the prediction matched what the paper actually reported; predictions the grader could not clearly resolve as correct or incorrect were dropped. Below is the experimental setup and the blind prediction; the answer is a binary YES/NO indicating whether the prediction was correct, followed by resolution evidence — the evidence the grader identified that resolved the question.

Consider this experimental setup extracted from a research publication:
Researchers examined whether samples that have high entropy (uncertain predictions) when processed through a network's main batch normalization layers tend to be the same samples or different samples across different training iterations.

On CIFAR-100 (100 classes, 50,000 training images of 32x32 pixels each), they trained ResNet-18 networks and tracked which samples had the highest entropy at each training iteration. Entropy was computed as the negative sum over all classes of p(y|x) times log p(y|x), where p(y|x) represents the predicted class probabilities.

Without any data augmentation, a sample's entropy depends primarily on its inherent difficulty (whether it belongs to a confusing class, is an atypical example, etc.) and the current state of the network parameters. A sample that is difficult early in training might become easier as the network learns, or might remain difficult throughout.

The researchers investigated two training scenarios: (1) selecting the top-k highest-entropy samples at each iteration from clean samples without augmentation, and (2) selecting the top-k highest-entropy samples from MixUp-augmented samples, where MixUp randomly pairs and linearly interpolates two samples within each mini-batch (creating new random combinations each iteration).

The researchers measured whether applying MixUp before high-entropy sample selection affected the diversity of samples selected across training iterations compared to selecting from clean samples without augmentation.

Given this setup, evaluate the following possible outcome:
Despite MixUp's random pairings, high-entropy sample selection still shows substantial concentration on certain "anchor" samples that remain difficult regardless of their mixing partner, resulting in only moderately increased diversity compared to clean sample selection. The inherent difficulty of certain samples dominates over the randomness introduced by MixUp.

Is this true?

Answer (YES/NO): NO